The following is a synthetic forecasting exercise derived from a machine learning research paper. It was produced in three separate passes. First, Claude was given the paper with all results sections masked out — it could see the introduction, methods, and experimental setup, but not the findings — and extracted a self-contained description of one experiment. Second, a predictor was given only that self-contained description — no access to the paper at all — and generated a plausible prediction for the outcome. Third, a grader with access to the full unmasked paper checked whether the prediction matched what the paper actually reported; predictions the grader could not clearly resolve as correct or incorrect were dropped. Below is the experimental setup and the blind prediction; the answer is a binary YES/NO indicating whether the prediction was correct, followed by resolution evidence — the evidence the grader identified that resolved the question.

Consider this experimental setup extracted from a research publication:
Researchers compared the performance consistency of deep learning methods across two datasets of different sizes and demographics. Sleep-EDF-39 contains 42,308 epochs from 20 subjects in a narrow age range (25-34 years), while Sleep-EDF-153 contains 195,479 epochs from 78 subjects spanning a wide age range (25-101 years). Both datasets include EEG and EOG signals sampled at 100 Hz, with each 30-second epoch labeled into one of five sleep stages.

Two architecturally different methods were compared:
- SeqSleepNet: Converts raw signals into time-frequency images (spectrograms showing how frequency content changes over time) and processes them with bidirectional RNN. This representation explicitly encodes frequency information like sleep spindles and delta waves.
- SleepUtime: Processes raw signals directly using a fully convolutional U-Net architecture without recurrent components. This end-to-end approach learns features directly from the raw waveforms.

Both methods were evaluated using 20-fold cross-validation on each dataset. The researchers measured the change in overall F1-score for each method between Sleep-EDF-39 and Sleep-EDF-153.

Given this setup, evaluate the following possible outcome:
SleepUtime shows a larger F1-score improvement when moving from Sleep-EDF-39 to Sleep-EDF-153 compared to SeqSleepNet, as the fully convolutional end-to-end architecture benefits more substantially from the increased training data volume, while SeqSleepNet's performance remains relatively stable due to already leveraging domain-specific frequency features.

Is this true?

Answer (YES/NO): NO